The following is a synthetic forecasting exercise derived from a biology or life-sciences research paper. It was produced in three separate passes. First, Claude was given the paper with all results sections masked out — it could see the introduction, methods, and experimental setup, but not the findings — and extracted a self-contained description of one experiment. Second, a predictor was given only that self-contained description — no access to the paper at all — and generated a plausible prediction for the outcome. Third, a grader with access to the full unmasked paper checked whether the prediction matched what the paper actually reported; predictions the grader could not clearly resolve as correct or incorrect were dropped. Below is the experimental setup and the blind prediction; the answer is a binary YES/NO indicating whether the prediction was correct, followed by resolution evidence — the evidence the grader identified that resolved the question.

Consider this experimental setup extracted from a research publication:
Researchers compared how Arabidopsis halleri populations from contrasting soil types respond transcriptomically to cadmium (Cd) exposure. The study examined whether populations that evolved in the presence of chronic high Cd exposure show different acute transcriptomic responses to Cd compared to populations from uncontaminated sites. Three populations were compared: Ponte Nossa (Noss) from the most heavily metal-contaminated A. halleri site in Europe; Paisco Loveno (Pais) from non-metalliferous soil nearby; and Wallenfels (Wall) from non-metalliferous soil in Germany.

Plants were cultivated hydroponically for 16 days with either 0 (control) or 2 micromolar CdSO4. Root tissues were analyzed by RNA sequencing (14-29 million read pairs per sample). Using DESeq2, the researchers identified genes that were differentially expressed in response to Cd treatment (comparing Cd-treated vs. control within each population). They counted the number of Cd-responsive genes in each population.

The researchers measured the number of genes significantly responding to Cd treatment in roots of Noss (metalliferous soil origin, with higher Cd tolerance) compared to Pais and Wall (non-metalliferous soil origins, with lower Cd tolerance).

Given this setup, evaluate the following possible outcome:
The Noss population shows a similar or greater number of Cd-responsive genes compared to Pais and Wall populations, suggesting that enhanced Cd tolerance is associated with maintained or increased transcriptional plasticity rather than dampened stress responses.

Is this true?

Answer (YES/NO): NO